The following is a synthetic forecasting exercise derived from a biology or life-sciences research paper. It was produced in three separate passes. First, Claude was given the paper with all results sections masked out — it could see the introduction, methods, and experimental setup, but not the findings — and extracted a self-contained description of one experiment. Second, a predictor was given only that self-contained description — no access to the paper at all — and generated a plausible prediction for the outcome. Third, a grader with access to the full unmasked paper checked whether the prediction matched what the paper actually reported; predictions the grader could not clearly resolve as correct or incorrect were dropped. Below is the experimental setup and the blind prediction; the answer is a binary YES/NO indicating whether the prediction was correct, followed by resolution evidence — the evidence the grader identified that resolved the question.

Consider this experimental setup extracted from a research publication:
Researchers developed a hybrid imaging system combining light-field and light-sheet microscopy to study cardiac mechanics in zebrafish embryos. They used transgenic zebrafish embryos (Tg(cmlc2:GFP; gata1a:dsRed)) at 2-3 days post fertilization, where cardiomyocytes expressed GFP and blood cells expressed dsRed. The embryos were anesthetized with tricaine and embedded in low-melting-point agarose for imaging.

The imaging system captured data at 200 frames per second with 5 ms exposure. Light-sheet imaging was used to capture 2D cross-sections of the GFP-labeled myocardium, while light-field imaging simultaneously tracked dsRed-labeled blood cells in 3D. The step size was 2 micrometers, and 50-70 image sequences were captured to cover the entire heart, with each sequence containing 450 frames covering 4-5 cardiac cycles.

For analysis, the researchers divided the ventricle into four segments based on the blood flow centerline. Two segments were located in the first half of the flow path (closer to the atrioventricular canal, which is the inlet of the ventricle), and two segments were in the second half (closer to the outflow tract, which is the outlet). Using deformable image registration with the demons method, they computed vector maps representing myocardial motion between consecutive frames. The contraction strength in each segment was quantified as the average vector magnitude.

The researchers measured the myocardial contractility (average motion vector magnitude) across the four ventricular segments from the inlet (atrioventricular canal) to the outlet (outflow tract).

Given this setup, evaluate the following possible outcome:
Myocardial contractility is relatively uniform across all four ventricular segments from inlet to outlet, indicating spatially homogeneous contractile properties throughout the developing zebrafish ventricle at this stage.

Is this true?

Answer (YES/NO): NO